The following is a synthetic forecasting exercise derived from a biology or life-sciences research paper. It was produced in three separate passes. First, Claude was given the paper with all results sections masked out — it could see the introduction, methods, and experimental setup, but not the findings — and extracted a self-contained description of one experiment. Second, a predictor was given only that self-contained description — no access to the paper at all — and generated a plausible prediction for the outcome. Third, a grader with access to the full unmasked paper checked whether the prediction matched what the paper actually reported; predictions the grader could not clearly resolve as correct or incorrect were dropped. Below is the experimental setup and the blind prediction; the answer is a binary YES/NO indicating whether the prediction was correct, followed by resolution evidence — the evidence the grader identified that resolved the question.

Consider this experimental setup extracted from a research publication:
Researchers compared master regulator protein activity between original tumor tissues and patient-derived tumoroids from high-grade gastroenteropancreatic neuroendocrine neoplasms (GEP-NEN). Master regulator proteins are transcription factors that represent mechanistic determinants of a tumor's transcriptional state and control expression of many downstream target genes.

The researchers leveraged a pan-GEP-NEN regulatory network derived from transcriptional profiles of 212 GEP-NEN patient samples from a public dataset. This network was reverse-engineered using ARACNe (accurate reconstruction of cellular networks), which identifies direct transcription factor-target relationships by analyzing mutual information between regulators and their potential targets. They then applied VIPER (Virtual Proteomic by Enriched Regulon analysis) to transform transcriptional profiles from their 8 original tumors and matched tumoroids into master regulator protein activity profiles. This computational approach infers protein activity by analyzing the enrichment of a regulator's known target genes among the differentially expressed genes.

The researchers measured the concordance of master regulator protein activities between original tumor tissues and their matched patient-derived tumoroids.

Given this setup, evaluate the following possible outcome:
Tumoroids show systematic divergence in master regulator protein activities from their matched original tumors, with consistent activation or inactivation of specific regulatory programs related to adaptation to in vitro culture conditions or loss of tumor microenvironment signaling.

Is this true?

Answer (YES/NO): NO